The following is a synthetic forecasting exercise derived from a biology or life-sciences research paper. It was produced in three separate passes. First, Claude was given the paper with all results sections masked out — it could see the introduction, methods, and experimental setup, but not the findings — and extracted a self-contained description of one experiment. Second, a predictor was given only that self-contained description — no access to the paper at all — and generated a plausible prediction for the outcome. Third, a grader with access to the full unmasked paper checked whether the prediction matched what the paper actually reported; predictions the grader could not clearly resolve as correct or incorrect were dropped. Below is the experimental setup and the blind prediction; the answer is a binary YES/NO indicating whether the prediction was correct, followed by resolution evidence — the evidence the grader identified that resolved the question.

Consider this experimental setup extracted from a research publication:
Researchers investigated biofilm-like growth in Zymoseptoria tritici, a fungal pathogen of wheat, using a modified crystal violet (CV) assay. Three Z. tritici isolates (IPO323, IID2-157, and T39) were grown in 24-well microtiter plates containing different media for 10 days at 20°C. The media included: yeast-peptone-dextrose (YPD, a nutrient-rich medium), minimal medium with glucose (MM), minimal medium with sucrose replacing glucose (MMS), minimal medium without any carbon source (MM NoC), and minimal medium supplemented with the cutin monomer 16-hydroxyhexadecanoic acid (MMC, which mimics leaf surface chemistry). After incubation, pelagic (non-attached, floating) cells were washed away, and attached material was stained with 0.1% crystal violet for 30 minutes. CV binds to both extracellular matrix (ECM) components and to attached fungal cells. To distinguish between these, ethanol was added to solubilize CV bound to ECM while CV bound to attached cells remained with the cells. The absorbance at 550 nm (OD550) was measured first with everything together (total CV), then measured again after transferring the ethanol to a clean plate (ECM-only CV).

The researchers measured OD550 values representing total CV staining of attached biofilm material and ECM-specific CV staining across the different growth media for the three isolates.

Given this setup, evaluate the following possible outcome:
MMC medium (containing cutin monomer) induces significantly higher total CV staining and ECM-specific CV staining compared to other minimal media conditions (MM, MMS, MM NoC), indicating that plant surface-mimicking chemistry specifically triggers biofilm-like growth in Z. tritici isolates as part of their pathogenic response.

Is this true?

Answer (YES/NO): NO